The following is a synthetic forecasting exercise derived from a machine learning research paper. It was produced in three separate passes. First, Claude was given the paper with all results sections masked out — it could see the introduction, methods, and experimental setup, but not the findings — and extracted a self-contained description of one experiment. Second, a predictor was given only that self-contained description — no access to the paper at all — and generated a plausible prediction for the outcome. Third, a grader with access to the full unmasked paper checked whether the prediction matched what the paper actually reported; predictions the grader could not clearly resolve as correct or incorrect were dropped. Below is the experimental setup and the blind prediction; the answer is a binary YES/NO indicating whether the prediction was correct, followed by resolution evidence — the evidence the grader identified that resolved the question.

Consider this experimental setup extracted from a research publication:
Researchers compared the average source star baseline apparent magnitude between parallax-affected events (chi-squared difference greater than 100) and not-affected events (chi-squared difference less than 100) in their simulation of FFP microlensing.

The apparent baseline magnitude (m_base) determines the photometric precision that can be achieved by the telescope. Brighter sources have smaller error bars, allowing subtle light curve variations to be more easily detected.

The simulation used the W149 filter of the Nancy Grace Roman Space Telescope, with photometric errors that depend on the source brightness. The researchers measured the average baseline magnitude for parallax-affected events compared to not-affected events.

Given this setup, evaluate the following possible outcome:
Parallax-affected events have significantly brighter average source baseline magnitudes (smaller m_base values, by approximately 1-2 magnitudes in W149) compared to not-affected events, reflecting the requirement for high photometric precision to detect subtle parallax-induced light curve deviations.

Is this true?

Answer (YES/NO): NO